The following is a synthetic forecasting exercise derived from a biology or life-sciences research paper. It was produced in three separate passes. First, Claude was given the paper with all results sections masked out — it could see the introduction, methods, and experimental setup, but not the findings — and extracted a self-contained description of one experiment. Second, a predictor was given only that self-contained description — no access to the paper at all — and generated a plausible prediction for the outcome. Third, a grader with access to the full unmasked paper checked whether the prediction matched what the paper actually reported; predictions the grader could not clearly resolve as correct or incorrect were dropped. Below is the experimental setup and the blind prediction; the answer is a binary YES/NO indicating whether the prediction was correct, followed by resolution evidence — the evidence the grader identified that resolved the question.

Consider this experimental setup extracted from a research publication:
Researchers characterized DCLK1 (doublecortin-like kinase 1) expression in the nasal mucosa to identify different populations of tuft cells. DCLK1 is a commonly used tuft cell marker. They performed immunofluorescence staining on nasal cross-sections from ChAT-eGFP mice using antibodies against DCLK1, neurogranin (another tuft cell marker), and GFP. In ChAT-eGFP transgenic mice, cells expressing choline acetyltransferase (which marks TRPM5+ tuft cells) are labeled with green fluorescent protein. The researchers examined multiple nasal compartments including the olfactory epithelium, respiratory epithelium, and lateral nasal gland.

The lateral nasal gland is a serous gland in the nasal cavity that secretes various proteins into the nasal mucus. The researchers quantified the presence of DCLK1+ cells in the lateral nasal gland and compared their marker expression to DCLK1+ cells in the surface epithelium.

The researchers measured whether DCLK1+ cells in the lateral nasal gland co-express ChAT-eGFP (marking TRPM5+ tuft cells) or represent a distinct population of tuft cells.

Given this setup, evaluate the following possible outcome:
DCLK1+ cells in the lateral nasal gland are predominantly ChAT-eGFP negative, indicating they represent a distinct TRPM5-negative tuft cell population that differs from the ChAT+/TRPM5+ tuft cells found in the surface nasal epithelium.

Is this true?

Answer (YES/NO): NO